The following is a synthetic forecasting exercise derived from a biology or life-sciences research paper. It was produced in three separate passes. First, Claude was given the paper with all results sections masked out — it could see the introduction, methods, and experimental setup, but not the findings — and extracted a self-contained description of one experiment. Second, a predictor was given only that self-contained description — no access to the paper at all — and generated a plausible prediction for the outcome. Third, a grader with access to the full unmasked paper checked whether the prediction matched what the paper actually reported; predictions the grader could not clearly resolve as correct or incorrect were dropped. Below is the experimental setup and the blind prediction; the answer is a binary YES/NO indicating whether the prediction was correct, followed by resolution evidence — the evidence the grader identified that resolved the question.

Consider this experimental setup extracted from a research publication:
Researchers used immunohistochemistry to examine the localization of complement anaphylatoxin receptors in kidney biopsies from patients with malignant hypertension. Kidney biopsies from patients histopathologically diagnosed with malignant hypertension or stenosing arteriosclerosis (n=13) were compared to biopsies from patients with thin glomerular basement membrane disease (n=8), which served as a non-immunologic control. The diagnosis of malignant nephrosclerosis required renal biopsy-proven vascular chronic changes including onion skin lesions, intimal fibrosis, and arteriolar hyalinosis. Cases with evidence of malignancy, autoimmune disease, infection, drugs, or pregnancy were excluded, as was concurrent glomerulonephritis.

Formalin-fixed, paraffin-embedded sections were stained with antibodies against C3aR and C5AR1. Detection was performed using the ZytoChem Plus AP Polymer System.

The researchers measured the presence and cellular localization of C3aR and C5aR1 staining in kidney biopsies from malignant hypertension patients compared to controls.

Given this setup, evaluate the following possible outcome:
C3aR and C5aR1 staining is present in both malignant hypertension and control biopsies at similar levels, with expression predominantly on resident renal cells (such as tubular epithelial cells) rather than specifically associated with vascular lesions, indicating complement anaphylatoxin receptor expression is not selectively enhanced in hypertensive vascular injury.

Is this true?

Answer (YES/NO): NO